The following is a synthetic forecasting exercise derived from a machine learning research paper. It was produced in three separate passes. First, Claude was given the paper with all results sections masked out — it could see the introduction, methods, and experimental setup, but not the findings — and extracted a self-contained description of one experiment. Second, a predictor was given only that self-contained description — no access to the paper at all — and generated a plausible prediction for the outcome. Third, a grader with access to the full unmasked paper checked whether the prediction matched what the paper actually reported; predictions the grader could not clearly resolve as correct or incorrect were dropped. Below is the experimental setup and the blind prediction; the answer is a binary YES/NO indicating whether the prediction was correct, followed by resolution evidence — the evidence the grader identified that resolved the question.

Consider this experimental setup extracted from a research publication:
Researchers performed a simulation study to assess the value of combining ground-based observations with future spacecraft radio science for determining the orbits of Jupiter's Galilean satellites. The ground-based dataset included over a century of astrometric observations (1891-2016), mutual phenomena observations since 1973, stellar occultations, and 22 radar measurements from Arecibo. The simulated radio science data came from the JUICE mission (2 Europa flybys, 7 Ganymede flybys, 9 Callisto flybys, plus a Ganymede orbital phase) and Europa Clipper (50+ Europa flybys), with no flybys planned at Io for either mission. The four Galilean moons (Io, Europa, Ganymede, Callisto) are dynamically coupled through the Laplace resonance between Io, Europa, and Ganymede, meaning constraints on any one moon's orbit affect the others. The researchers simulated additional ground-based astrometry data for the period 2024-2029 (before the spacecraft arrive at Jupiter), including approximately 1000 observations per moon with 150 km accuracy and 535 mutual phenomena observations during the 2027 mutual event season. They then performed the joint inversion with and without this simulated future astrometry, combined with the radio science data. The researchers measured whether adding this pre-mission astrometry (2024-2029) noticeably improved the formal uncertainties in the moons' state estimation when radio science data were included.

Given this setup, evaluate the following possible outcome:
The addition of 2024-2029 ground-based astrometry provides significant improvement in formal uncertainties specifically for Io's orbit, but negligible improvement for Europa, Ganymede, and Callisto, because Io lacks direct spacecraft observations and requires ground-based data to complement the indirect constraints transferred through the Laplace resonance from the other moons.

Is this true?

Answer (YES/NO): NO